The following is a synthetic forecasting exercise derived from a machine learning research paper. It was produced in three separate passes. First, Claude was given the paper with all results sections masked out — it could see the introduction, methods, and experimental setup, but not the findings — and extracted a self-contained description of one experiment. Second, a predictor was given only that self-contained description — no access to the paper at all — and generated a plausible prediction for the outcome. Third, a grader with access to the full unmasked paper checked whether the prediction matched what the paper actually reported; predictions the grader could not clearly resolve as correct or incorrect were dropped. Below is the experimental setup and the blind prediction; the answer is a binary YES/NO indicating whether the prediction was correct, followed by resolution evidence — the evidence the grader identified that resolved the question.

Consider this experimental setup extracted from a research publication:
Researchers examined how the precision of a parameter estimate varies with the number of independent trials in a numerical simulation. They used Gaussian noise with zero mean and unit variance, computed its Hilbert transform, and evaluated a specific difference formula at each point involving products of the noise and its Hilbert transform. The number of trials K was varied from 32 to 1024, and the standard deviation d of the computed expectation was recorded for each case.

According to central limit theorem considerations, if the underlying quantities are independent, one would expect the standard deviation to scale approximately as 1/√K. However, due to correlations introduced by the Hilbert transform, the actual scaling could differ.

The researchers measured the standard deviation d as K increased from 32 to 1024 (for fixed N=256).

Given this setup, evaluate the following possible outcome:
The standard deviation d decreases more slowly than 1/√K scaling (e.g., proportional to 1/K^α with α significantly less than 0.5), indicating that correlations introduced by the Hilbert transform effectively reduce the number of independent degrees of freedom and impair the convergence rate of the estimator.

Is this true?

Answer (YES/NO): NO